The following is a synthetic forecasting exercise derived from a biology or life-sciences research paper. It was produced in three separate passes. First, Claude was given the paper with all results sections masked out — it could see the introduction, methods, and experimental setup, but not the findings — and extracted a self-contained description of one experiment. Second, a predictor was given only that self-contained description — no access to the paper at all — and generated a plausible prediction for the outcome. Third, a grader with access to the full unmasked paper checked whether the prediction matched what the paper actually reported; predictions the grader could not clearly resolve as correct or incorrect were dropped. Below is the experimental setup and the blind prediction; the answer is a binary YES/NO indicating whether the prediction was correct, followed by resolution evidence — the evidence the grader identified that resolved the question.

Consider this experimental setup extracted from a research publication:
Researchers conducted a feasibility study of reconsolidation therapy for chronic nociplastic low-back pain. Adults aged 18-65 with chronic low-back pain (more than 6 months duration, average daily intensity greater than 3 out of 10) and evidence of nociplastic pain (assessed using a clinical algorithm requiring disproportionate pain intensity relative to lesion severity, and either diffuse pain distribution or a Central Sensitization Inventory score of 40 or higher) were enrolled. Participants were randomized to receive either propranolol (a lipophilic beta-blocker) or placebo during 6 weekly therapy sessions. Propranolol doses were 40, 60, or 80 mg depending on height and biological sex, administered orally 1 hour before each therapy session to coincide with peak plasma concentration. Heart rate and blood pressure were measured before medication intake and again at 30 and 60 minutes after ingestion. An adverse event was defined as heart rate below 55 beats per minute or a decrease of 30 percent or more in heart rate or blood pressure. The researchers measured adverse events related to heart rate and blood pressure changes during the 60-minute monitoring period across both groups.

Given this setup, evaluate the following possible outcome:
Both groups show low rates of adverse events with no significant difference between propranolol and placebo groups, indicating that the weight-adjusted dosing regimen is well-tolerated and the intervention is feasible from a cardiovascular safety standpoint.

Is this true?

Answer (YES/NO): NO